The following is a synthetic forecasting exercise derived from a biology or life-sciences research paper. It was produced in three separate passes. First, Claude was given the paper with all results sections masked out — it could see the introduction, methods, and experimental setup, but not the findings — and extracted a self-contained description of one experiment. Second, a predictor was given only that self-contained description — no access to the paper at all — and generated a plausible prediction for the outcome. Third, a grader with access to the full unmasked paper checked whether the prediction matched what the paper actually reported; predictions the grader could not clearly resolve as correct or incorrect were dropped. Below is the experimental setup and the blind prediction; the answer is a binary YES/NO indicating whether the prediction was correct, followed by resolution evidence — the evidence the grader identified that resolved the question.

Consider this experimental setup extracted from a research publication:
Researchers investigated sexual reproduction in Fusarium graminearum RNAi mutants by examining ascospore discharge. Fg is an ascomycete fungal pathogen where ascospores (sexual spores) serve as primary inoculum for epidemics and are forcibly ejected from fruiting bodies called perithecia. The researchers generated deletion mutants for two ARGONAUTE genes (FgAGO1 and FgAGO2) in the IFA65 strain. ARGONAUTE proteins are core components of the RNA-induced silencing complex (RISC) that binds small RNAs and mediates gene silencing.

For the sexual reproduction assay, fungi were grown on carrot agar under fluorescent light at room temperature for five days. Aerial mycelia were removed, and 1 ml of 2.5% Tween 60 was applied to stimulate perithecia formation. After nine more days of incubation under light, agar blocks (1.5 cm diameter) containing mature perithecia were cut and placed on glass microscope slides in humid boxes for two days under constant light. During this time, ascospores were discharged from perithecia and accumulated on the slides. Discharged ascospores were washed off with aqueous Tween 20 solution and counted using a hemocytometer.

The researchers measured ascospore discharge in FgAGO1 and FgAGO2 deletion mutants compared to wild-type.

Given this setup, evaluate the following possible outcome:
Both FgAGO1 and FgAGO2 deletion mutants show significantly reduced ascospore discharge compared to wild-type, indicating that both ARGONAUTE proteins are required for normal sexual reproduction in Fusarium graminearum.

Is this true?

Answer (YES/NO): NO